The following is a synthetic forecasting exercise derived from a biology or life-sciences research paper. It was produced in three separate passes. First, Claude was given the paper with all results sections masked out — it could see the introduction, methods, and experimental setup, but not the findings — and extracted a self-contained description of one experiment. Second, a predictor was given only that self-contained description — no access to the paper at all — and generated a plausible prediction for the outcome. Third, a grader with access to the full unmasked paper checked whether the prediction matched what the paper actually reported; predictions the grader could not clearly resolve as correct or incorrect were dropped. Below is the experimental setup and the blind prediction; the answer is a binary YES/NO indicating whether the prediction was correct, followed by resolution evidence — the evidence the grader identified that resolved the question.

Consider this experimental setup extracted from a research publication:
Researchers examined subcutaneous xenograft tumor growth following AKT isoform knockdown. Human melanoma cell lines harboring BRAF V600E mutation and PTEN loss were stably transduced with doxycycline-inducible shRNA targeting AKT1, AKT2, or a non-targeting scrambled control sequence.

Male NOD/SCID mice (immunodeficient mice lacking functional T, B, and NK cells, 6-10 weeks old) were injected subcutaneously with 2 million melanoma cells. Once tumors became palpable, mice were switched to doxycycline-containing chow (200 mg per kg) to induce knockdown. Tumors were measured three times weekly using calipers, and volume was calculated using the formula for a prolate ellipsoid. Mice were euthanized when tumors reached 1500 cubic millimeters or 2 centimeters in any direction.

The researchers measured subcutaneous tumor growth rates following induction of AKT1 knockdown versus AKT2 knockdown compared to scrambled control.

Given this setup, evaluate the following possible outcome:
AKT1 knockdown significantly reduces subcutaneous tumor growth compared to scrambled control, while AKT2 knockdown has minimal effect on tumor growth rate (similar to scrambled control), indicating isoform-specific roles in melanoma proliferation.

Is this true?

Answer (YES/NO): NO